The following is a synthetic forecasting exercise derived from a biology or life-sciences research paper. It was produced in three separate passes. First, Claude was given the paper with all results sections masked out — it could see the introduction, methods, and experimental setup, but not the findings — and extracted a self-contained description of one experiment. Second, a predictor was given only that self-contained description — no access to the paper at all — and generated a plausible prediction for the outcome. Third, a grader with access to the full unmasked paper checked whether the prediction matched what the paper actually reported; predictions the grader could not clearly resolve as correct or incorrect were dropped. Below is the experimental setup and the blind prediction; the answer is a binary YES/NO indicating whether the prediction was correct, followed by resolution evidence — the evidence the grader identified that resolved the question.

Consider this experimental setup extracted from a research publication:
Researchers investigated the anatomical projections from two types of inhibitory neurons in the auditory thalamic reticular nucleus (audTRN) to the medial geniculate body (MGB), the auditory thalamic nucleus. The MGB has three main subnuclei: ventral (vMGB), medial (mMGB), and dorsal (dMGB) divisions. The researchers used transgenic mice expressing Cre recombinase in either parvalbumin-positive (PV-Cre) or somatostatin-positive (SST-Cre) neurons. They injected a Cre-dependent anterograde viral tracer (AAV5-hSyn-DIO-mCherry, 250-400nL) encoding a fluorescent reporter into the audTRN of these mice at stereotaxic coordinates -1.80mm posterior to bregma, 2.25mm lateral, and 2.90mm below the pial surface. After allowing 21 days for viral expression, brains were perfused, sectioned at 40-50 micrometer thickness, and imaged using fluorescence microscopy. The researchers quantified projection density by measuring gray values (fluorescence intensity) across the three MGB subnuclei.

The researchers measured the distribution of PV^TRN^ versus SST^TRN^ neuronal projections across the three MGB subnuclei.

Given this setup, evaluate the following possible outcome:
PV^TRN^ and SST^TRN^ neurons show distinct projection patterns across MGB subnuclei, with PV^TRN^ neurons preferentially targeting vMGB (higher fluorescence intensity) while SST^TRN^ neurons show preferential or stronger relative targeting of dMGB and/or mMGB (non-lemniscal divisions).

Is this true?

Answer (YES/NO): YES